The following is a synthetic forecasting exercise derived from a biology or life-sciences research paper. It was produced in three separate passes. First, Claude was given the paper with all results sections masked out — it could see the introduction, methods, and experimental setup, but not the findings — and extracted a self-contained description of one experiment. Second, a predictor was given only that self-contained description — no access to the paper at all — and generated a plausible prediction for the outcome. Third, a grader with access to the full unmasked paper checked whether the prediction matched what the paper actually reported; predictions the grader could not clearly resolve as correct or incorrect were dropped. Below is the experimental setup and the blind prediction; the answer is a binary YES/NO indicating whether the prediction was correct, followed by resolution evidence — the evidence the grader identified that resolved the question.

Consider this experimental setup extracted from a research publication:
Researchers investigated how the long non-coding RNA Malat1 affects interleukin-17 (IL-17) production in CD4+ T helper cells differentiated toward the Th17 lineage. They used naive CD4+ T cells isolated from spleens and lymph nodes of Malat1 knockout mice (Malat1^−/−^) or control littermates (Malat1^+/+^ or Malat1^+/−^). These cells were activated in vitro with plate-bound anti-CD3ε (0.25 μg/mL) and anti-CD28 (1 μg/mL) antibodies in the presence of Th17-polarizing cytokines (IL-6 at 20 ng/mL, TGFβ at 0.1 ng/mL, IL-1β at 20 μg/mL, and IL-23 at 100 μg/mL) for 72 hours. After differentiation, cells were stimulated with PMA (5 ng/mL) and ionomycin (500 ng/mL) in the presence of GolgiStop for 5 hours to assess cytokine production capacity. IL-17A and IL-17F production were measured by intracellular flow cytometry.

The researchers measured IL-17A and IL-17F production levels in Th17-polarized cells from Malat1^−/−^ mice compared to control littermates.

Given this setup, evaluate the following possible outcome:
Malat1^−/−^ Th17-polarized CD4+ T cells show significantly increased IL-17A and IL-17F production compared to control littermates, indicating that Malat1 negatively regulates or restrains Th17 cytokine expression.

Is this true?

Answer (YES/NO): NO